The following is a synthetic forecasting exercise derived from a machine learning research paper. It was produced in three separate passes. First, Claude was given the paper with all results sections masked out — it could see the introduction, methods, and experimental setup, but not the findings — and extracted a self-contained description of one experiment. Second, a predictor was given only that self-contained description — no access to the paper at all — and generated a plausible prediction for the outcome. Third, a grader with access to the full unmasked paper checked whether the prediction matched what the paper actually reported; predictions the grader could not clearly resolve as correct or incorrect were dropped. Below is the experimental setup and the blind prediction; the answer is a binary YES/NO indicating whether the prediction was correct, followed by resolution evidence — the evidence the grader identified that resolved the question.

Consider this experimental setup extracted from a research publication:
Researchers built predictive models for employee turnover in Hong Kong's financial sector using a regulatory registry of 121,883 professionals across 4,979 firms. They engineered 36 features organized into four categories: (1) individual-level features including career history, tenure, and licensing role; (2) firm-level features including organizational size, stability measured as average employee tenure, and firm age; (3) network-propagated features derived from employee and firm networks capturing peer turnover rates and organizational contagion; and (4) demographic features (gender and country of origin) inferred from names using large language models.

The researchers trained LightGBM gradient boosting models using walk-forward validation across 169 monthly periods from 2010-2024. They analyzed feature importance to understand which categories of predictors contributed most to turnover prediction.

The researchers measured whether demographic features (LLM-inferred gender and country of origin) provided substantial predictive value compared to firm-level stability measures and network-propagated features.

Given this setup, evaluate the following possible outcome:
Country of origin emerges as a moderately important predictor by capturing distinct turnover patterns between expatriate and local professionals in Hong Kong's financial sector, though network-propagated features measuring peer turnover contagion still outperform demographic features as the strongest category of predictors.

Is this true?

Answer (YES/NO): NO